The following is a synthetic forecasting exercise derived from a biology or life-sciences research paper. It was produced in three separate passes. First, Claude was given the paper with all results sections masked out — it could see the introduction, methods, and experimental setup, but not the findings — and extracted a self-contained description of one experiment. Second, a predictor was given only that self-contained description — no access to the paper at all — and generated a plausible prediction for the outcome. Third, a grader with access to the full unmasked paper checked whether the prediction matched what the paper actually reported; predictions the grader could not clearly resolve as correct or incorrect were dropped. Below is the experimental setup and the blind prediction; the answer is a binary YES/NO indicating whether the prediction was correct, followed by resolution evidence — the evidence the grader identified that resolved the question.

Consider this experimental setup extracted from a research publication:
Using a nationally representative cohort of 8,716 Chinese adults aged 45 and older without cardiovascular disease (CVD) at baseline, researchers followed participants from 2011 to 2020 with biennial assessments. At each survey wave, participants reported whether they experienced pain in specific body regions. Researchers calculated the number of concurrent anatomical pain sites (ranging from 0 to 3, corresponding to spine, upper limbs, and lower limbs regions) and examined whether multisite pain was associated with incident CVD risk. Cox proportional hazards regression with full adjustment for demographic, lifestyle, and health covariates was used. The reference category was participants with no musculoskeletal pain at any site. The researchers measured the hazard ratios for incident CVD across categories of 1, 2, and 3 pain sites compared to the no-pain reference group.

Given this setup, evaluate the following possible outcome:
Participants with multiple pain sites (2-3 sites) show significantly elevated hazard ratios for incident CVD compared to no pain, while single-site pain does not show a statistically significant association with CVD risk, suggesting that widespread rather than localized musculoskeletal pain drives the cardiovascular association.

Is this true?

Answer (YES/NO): NO